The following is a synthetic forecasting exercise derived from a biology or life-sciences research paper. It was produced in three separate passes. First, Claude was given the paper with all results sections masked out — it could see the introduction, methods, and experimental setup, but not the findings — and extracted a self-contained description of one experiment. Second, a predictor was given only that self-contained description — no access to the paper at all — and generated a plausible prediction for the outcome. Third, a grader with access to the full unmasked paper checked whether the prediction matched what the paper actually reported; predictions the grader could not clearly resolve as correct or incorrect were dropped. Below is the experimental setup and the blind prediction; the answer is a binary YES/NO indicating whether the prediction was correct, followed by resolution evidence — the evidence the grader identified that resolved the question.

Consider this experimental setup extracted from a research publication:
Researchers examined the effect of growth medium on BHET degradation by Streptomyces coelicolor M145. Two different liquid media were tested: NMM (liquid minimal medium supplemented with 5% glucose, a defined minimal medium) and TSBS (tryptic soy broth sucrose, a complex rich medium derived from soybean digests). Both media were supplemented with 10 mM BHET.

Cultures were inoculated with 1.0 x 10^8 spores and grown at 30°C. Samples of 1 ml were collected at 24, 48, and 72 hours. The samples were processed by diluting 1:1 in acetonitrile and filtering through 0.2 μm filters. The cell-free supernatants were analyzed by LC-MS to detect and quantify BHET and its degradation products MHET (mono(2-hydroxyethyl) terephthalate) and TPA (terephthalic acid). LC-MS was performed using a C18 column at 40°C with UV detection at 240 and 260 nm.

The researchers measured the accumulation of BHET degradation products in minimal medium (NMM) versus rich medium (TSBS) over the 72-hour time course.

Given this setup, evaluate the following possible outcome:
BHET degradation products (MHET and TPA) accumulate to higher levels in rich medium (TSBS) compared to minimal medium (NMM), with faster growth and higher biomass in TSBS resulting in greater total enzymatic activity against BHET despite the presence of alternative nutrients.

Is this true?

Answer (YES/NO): NO